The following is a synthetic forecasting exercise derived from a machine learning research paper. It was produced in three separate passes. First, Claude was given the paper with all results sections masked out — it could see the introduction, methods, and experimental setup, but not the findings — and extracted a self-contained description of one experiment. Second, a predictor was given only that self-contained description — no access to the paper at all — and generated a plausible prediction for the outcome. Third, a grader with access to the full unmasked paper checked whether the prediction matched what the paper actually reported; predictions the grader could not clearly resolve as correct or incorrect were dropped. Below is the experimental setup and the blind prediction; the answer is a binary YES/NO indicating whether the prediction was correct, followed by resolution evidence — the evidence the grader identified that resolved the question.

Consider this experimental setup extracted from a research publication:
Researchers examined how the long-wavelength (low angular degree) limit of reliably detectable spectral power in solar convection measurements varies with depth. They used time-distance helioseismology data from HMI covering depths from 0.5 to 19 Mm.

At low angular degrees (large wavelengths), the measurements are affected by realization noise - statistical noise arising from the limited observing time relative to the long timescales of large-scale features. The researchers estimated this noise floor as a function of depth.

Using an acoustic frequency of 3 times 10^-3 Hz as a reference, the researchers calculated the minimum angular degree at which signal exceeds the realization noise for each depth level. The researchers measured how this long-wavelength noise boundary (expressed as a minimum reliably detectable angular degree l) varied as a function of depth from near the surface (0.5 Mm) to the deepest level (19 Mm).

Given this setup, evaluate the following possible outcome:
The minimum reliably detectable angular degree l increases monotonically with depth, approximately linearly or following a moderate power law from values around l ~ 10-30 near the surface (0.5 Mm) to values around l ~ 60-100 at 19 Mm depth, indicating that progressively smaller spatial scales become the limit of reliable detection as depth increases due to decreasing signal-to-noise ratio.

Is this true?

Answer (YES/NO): NO